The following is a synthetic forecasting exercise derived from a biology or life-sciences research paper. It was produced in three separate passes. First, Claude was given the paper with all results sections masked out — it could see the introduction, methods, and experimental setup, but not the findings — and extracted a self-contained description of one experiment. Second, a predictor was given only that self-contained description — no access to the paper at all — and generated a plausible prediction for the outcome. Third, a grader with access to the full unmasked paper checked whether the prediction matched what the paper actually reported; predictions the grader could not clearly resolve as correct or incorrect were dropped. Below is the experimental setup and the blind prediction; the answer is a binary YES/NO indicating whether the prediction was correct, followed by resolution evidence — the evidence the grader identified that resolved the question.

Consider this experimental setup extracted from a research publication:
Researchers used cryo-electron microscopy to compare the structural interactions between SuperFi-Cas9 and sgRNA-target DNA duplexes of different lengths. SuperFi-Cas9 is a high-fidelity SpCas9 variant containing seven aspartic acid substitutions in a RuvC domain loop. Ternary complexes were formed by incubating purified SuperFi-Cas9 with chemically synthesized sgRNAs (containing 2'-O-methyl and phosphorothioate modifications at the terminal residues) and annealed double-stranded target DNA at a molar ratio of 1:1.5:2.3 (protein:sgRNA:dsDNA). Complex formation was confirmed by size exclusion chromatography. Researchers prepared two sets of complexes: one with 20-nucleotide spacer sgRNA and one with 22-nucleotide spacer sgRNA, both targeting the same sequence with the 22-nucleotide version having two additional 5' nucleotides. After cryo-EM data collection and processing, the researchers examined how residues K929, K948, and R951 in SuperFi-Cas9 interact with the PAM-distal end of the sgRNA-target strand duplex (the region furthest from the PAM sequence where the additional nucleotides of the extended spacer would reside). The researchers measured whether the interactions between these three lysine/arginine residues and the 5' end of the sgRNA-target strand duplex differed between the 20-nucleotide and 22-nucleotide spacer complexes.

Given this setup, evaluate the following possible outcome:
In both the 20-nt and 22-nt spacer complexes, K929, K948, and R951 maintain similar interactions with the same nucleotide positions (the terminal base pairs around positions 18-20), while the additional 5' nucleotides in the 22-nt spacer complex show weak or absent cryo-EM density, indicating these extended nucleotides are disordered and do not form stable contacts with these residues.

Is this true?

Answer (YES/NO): NO